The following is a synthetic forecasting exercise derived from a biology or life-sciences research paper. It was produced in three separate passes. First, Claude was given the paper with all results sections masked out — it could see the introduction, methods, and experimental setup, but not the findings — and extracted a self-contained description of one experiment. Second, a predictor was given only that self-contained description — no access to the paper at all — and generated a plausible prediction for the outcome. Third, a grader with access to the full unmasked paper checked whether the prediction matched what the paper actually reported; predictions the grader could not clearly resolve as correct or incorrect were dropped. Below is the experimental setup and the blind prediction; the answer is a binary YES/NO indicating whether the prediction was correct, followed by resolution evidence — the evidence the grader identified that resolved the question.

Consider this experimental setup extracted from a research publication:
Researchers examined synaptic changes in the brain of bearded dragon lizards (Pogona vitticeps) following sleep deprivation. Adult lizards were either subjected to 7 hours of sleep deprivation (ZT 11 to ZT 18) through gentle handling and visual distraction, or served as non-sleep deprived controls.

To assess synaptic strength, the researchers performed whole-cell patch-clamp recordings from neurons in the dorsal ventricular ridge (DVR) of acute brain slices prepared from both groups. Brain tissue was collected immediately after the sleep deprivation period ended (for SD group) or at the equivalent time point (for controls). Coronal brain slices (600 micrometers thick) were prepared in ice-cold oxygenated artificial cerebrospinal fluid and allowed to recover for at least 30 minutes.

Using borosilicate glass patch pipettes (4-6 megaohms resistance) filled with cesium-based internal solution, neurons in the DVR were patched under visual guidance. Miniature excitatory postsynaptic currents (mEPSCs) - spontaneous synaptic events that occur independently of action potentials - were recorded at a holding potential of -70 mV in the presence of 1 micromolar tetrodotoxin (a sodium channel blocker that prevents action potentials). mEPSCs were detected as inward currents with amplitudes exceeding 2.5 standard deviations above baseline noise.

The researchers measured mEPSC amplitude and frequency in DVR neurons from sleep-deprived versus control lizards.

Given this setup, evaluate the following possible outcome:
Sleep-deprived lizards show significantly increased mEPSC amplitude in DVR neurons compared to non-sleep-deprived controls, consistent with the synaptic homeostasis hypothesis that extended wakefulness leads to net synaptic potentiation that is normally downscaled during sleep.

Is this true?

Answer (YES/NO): YES